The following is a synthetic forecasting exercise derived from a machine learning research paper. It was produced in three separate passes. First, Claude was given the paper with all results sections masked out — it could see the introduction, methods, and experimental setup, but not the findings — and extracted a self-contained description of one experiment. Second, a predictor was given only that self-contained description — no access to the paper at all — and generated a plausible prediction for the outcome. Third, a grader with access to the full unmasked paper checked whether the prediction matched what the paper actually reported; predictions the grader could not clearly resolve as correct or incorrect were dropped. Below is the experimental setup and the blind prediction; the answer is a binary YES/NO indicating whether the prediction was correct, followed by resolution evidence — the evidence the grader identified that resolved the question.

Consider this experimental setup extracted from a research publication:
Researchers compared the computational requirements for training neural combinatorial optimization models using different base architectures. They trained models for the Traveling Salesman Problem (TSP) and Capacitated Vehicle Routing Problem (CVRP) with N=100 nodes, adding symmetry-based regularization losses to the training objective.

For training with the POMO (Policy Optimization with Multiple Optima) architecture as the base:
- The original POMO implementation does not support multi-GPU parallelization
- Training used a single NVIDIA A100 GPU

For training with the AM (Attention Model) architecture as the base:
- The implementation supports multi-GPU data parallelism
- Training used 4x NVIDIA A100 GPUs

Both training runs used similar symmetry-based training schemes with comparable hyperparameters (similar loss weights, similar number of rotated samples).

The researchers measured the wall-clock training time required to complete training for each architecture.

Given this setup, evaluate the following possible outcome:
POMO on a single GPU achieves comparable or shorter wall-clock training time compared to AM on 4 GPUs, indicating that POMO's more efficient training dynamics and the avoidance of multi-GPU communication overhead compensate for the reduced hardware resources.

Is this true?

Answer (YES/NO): NO